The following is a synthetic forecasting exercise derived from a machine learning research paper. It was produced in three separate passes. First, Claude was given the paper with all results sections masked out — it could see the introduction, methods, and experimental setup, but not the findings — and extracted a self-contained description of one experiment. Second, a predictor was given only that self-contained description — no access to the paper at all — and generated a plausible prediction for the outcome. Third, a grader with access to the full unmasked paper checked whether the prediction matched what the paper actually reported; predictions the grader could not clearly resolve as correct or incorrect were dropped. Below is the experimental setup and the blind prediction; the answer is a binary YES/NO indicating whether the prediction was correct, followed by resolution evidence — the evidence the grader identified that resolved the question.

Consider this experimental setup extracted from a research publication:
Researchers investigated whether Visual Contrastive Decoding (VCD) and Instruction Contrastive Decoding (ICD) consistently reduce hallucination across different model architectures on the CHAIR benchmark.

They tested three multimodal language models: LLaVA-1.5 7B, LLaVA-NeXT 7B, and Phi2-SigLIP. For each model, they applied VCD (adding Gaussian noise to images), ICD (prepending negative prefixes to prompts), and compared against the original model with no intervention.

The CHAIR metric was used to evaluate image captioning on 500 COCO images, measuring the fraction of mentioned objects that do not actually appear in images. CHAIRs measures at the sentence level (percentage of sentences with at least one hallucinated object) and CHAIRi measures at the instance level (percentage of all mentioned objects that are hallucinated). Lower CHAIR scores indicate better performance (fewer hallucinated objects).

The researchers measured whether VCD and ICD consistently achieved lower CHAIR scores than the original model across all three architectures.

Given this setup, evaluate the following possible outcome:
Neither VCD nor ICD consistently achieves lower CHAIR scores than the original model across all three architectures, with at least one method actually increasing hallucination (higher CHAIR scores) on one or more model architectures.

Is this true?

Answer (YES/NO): YES